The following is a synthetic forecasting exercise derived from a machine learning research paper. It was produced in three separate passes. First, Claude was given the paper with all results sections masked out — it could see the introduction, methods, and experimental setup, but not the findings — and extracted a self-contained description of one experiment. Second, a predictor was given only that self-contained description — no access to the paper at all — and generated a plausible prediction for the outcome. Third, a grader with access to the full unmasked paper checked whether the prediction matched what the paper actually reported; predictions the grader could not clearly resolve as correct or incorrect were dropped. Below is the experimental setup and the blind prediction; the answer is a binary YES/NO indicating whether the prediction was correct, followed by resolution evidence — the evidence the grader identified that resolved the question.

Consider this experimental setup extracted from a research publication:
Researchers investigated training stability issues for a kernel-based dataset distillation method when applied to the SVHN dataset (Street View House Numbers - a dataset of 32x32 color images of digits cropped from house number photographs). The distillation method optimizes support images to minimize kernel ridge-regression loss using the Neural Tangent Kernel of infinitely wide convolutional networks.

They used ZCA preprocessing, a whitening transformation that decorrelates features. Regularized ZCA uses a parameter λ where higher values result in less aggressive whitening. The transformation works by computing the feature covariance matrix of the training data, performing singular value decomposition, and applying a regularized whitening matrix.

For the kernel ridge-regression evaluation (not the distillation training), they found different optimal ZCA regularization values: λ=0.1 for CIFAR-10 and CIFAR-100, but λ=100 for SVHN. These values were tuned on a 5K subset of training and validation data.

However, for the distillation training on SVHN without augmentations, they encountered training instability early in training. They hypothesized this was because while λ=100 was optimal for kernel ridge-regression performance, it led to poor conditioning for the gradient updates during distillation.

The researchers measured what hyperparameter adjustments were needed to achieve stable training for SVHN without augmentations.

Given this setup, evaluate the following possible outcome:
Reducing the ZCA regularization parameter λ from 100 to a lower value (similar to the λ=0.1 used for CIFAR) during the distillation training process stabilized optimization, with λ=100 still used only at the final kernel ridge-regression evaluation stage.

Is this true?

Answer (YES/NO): NO